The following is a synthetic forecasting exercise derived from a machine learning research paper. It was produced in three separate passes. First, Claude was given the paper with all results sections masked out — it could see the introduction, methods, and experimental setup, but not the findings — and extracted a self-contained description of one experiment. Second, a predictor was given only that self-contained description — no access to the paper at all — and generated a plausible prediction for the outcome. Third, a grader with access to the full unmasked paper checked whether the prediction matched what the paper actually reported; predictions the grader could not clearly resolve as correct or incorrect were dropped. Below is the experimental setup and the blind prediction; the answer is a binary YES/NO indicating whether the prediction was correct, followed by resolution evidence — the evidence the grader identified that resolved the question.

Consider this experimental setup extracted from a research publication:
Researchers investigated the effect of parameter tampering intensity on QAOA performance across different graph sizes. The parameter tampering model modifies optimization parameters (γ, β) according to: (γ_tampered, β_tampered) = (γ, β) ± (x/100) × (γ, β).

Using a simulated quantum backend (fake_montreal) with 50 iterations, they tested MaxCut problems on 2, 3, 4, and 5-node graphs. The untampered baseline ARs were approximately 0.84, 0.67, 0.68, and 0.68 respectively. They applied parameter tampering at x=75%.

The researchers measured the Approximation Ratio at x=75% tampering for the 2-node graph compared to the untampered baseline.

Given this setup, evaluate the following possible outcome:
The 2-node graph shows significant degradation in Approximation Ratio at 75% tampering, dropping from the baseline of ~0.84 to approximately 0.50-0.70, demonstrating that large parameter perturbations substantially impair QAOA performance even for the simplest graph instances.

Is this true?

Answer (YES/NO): YES